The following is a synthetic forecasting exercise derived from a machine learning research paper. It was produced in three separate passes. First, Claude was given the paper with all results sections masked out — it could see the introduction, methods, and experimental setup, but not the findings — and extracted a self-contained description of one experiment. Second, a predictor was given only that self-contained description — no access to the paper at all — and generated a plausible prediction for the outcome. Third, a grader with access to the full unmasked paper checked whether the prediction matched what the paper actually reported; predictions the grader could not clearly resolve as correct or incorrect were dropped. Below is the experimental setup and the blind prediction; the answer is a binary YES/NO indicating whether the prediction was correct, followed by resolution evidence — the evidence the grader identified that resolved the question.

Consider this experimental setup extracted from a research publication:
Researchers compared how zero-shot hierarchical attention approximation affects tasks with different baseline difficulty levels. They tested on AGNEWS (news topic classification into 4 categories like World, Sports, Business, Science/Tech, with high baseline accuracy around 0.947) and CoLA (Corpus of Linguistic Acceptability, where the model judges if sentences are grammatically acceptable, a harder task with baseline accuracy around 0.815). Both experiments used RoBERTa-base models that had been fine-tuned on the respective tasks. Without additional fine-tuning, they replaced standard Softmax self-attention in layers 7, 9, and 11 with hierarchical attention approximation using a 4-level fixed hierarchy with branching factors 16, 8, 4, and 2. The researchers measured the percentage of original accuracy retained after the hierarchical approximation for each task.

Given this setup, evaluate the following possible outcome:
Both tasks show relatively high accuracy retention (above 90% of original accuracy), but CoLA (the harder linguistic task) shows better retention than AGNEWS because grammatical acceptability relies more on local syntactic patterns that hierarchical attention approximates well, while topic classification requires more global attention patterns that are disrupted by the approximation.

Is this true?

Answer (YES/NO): NO